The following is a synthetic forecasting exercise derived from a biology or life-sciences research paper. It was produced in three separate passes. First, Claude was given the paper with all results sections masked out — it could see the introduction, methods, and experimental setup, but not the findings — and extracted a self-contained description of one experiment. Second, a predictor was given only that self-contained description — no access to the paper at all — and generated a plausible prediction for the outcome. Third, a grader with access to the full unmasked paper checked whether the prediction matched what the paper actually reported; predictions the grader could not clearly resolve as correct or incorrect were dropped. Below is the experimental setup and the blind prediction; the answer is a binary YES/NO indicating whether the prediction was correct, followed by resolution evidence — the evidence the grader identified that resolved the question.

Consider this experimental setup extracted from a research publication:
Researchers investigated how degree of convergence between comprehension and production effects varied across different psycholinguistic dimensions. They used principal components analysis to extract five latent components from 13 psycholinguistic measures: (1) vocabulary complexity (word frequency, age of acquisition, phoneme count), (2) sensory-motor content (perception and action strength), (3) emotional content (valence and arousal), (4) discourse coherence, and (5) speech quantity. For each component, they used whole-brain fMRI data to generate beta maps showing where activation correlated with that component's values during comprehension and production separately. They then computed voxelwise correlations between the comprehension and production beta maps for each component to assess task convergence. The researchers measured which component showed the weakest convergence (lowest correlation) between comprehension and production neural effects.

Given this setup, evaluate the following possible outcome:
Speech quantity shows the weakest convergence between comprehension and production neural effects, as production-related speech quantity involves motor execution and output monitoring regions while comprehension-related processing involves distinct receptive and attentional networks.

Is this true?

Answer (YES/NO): NO